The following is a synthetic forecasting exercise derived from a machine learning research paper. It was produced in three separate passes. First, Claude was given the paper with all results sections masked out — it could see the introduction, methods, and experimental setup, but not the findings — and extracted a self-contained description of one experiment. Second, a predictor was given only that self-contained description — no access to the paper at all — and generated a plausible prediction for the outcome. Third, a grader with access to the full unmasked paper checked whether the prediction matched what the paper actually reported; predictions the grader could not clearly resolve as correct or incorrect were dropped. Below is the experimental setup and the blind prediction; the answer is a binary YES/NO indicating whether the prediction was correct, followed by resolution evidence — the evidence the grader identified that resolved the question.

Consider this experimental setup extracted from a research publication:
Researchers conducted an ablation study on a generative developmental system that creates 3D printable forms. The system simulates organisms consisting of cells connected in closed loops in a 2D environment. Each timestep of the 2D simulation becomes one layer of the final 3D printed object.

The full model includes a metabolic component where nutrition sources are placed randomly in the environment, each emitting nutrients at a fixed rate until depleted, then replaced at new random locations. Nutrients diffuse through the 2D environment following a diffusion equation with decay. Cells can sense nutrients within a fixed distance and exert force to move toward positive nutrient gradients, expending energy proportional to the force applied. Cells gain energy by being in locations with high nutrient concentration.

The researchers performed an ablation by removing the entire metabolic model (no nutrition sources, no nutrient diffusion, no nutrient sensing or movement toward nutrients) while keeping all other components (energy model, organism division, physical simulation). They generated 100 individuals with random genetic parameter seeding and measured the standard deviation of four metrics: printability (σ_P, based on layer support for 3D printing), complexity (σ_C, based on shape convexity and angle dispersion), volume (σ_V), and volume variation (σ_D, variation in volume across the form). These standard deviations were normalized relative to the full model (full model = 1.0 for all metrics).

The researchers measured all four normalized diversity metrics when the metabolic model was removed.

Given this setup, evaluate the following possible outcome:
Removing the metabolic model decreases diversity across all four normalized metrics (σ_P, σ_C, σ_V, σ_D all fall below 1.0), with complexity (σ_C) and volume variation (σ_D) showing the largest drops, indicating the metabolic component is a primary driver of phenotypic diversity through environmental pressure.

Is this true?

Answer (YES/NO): NO